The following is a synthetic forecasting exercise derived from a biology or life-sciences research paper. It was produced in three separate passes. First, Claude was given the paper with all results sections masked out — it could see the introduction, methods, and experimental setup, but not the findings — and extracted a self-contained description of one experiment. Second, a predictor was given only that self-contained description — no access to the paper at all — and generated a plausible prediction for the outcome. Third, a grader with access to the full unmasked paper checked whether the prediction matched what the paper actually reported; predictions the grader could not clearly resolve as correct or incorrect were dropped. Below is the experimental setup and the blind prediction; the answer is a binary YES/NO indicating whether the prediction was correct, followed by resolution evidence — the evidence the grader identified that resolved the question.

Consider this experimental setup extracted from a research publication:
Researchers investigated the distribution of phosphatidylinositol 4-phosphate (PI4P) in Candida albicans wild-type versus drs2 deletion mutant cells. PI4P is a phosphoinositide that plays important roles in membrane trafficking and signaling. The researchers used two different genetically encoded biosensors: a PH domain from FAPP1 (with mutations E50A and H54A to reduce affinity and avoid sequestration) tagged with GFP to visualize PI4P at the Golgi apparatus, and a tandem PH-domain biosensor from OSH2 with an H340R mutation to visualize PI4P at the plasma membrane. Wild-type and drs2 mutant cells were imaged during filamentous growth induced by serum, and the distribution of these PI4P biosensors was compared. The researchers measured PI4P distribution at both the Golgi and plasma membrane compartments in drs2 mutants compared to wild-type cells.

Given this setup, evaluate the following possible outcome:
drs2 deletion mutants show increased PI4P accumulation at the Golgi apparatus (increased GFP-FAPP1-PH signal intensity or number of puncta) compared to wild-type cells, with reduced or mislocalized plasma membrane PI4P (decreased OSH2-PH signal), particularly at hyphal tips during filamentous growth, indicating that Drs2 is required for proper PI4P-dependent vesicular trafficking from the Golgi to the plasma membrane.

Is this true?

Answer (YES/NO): NO